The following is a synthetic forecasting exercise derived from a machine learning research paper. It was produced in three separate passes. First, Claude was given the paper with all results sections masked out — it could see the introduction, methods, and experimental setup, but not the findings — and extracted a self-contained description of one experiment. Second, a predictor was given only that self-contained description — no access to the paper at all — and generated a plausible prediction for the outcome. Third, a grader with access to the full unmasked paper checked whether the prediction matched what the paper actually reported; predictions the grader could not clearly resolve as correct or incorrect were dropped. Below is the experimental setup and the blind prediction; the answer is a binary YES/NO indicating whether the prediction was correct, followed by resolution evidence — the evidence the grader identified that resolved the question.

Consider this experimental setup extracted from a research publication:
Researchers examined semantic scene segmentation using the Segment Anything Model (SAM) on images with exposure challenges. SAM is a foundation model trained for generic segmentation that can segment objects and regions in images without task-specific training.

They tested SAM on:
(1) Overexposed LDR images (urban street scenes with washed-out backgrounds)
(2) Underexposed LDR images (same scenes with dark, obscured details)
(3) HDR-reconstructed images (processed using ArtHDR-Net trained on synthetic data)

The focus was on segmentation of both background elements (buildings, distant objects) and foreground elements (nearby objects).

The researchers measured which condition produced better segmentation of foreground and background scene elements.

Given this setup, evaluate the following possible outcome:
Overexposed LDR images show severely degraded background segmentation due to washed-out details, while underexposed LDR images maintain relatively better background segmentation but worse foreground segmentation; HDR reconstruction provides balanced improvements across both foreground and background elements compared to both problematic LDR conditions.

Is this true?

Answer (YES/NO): NO